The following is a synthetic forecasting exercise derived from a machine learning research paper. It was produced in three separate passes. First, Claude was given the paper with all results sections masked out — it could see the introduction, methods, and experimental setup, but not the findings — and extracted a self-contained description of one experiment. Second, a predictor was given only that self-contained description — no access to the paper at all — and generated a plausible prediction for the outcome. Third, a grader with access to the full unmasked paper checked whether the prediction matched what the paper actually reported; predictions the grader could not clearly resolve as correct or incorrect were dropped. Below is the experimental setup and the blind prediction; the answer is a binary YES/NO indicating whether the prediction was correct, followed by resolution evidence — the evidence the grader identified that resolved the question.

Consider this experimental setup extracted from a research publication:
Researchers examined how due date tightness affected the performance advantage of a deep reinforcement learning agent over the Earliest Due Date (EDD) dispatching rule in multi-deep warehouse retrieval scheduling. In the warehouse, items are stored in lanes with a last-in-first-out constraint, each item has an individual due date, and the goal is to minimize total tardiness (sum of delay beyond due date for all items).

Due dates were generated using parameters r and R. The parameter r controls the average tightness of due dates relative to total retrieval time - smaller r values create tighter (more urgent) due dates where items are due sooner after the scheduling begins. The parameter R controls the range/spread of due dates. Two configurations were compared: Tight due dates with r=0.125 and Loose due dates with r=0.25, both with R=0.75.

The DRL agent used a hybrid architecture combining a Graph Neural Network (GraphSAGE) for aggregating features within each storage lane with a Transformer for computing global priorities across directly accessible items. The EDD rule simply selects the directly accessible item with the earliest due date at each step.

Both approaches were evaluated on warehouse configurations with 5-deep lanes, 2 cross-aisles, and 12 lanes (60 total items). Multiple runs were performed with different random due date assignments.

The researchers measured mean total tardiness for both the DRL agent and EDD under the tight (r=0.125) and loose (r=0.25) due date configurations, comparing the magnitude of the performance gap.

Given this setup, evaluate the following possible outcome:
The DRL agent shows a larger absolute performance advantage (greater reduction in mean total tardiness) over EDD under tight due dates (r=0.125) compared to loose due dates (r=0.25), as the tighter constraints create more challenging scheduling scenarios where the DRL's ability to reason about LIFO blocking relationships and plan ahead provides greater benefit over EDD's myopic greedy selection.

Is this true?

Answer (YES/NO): NO